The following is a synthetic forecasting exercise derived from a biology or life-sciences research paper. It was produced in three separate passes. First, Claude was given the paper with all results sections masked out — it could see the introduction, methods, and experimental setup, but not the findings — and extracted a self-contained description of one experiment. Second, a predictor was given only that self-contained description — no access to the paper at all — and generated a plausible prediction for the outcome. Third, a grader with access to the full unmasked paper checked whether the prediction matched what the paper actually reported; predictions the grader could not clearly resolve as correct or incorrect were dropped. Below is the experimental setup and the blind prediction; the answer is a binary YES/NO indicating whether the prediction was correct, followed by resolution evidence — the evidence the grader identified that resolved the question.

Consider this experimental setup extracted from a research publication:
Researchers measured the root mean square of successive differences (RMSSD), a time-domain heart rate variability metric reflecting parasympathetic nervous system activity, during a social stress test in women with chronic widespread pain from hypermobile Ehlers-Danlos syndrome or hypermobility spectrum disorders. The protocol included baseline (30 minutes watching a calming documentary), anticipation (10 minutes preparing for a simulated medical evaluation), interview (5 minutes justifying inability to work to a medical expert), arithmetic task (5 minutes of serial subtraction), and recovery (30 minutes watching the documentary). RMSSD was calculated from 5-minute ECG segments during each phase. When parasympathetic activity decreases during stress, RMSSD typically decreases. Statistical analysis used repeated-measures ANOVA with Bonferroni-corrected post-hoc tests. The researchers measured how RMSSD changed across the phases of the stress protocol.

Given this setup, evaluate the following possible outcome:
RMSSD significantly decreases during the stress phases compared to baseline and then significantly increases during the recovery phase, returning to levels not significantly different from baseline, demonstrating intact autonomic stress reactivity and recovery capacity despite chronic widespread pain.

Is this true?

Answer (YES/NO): NO